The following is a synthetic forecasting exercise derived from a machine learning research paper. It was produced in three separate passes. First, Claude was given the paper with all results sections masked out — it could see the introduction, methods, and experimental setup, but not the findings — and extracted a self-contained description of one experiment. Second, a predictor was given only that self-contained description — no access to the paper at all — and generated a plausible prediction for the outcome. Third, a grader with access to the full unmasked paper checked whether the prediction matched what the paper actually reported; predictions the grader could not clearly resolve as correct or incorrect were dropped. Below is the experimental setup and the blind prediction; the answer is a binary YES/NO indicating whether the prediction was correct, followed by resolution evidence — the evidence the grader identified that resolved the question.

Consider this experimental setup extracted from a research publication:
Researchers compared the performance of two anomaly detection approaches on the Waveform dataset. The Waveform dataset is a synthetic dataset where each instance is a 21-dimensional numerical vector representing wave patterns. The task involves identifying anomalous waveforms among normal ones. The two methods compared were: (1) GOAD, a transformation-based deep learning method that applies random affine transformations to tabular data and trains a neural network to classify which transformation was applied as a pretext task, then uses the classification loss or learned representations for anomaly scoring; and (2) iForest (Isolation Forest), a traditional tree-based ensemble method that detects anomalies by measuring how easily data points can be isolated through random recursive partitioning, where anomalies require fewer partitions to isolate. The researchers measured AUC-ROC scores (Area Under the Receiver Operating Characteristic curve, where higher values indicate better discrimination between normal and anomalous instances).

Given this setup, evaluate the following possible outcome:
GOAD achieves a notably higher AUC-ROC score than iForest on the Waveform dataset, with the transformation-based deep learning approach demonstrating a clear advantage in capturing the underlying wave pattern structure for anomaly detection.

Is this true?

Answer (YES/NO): NO